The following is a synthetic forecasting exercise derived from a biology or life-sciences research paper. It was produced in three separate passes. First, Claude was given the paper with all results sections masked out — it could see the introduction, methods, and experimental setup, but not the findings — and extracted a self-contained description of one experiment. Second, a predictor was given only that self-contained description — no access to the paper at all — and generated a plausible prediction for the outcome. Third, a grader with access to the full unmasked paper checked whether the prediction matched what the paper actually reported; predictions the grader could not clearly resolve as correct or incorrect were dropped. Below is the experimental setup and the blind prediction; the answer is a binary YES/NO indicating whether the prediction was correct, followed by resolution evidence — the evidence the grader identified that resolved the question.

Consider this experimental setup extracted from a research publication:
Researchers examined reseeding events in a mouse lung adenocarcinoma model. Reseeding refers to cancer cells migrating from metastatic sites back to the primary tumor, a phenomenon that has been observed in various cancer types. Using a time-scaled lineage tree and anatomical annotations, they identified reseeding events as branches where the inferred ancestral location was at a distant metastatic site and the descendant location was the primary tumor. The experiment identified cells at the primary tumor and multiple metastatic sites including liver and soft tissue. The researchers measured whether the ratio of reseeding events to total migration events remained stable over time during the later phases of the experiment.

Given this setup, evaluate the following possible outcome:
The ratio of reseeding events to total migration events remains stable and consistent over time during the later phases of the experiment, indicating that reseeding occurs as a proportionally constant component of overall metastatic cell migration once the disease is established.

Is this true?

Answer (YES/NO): YES